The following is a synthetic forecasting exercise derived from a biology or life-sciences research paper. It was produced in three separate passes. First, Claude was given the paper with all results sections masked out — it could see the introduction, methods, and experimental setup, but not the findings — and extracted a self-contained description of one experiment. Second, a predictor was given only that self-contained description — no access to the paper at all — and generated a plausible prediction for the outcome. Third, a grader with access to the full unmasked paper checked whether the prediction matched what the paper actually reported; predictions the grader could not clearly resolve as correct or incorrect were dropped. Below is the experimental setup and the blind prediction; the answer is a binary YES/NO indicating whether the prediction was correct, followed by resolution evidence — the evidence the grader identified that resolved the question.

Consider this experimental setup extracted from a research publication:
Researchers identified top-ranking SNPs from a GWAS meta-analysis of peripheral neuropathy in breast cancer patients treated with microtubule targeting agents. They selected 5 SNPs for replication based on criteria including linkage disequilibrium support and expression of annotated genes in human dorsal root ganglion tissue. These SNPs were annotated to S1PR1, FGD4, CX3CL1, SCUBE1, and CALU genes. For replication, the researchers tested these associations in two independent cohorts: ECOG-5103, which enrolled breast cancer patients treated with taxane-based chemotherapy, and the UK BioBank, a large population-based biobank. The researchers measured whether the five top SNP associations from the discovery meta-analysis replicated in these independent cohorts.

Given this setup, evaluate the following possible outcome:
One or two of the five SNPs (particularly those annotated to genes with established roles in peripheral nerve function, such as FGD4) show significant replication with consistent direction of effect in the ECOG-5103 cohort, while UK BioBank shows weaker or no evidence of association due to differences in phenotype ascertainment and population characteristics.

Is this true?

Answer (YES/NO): NO